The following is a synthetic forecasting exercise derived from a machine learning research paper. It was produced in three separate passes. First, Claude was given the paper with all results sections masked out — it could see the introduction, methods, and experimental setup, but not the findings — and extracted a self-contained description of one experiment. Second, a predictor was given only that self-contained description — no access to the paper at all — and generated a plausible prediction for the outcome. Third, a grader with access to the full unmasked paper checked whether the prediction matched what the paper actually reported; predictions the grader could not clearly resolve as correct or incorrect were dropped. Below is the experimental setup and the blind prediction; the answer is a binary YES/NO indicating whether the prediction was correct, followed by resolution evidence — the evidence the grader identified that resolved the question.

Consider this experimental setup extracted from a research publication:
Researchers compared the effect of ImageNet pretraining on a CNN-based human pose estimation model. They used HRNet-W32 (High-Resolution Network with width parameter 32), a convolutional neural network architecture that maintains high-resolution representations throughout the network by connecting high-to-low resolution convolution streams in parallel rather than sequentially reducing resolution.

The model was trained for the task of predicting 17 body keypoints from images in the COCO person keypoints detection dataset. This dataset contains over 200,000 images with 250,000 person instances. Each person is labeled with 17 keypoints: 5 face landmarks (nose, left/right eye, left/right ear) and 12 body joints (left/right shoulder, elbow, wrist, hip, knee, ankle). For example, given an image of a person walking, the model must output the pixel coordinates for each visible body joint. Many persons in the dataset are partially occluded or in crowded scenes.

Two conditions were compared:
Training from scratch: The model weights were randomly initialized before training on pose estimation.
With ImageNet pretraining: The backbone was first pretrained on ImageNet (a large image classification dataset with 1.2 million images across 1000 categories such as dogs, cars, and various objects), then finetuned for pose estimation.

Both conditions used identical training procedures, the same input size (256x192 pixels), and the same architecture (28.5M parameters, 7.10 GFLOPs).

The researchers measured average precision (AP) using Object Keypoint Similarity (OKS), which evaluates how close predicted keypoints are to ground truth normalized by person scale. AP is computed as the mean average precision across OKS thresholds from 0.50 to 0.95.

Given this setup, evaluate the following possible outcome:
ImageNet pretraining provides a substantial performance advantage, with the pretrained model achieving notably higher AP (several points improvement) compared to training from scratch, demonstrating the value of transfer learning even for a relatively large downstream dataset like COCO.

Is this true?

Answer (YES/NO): NO